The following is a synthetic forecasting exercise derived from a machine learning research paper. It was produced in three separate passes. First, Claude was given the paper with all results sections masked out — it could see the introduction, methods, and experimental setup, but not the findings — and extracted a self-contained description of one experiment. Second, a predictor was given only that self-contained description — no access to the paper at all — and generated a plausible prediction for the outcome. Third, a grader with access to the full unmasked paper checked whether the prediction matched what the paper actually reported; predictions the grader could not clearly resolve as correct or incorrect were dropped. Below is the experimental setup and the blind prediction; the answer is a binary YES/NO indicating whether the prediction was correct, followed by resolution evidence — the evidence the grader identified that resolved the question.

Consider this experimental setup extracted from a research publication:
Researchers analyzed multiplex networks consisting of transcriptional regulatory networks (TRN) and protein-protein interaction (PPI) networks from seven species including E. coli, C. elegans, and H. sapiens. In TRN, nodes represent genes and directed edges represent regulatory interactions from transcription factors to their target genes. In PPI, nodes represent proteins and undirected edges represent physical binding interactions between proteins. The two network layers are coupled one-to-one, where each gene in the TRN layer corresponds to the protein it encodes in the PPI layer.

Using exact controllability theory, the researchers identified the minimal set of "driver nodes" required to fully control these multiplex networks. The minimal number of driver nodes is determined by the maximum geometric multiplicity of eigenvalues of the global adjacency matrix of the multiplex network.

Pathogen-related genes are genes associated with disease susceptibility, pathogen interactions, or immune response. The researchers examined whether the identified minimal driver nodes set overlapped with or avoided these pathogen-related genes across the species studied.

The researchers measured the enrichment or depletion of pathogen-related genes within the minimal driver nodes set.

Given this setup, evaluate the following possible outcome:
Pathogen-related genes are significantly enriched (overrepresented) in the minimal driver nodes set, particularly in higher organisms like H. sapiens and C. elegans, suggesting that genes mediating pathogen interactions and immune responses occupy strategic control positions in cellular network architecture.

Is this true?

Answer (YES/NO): NO